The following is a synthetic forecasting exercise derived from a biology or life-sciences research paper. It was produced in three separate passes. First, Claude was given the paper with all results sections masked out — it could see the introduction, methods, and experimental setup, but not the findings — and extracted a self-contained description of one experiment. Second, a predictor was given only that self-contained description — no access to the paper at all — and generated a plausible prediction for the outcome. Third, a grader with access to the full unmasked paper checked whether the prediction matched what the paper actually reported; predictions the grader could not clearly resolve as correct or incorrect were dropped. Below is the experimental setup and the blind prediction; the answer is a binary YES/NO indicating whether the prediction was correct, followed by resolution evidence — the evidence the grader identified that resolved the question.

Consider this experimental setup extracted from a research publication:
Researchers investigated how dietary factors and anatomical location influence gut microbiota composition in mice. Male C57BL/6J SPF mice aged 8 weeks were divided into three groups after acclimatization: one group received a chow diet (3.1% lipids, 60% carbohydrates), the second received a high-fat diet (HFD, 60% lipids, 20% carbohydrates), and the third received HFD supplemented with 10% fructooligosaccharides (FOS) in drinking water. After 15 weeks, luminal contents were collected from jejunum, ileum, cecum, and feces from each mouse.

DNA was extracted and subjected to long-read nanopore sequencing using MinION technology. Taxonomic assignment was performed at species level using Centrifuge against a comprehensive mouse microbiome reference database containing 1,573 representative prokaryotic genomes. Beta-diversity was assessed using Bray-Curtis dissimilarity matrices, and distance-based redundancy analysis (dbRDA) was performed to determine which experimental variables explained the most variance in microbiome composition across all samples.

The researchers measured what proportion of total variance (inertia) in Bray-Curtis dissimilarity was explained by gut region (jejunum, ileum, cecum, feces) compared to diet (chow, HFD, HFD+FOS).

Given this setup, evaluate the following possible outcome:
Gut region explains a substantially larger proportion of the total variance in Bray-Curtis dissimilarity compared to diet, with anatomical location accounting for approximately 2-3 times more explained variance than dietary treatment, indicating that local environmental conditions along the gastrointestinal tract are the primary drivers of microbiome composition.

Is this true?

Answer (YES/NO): NO